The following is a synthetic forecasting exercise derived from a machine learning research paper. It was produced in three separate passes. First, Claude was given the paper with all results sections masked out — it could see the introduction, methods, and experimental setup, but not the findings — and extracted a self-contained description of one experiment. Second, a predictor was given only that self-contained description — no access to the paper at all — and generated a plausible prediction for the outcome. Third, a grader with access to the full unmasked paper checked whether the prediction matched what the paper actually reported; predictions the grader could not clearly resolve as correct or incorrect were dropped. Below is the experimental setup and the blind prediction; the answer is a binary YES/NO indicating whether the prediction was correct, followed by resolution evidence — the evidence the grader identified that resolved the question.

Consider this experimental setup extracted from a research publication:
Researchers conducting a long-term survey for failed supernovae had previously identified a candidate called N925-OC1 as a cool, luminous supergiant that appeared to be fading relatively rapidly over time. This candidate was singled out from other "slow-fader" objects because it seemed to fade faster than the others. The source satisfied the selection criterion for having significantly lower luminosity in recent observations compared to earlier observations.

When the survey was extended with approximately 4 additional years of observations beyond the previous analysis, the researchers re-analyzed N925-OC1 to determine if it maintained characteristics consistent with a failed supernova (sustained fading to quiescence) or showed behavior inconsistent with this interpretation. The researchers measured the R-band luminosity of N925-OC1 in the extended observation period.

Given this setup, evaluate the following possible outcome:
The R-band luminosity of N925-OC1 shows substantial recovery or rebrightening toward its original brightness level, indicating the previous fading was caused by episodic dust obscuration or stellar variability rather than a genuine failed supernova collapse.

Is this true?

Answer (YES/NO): YES